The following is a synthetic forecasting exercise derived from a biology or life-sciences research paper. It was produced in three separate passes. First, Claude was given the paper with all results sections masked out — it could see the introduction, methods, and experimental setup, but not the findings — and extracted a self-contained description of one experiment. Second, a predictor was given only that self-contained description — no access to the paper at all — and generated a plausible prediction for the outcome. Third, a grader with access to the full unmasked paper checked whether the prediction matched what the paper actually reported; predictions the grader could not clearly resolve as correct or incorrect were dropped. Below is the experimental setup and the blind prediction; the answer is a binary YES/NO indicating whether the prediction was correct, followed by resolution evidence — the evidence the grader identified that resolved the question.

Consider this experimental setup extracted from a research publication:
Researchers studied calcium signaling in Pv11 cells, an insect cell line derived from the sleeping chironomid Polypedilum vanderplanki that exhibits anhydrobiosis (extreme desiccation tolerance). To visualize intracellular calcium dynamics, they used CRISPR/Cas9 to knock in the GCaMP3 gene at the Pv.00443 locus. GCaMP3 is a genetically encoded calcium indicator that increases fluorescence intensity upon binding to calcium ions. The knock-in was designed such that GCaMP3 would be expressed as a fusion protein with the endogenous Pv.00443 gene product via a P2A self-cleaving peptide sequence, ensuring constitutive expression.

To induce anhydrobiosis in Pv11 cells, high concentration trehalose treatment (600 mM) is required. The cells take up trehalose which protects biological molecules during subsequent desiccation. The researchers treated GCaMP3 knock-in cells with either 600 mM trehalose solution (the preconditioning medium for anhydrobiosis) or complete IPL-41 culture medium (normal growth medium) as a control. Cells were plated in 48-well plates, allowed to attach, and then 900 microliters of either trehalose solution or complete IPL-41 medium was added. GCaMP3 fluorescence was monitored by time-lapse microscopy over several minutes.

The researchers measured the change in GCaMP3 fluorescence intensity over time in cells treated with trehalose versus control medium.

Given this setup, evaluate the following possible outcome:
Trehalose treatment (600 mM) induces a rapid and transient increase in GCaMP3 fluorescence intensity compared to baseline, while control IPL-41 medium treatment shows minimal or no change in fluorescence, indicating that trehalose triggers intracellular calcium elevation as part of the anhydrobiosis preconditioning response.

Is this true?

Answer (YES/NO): YES